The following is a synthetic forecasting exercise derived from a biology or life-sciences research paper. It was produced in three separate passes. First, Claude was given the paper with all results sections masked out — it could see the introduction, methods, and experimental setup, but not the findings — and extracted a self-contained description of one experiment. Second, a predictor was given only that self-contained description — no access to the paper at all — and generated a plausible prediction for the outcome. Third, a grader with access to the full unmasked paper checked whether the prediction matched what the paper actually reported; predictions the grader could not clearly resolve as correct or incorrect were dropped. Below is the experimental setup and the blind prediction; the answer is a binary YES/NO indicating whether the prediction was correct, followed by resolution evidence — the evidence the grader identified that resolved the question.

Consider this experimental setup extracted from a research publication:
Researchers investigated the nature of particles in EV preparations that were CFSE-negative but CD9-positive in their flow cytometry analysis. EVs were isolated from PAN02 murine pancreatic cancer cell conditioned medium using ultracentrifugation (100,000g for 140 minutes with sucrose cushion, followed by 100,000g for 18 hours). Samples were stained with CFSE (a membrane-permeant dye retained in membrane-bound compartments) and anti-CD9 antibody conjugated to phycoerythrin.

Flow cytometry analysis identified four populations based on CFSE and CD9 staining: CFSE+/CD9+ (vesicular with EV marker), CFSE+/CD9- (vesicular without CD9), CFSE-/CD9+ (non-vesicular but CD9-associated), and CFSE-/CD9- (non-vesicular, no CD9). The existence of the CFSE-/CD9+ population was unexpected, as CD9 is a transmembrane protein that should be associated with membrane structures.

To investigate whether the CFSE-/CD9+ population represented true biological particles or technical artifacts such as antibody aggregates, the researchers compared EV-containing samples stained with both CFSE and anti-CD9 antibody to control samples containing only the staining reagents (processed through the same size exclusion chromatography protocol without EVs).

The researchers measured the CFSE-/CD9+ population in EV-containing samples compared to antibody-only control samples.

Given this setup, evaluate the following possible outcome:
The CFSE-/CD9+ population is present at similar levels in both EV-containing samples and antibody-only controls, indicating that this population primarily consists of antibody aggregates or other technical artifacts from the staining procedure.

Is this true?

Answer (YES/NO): NO